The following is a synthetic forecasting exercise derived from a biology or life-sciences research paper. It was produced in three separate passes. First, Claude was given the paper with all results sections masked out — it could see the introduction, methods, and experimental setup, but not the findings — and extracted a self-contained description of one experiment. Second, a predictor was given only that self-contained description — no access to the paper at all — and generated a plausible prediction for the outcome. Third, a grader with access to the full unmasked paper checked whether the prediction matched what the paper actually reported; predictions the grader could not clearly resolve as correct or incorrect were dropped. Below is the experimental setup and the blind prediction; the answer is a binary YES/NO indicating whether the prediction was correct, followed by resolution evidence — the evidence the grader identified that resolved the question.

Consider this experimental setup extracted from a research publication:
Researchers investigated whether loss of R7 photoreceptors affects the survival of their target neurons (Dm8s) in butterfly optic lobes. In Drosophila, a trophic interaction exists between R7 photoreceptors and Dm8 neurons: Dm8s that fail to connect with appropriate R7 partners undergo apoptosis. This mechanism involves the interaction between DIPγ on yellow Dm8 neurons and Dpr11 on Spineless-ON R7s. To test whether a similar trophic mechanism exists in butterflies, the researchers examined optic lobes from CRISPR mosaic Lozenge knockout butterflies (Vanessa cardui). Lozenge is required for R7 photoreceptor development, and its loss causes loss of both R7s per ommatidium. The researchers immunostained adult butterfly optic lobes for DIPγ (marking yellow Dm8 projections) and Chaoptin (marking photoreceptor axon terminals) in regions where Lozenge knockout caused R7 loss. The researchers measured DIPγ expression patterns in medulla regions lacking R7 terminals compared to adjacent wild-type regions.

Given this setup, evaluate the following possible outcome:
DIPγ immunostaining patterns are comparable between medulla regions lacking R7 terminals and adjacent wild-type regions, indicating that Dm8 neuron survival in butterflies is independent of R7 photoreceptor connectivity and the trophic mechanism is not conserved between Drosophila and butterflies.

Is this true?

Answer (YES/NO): NO